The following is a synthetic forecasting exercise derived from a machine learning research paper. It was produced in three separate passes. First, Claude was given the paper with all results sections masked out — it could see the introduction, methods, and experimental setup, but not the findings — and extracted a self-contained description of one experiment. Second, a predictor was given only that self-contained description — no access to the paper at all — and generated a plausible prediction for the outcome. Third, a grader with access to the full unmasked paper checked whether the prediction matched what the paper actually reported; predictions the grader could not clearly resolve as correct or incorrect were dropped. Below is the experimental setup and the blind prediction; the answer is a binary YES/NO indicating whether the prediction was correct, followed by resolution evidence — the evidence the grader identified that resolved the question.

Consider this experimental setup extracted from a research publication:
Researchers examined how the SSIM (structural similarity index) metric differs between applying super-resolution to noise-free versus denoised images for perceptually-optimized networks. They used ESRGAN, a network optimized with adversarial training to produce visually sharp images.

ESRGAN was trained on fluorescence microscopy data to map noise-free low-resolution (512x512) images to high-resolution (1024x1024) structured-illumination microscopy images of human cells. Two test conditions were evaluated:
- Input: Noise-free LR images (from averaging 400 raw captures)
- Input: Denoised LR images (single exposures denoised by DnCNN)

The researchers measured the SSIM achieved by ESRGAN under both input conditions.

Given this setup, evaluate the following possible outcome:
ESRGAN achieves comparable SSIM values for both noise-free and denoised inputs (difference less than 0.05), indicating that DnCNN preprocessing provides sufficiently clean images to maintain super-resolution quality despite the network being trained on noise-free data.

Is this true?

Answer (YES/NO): NO